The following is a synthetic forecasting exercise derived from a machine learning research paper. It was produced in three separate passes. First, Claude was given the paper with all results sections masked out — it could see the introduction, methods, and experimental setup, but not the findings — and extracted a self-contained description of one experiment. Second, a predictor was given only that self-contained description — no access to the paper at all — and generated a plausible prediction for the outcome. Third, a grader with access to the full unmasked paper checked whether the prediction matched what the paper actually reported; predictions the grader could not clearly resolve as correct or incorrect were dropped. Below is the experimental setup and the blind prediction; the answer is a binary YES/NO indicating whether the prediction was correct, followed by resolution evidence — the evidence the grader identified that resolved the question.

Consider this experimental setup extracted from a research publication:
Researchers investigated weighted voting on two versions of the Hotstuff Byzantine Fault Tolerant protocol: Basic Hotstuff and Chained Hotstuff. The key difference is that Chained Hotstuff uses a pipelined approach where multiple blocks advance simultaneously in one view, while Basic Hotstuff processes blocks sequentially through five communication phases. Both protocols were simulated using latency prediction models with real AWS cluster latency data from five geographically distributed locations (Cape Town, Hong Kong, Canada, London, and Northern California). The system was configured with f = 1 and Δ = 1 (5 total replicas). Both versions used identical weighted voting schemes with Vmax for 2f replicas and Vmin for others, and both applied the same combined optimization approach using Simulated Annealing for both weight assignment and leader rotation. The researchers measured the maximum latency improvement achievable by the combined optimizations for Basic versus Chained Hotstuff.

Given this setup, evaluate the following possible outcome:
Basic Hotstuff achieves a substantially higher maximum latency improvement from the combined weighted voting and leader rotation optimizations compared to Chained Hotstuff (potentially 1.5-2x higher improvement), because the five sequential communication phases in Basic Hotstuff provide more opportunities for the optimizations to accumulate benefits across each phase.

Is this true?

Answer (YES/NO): NO